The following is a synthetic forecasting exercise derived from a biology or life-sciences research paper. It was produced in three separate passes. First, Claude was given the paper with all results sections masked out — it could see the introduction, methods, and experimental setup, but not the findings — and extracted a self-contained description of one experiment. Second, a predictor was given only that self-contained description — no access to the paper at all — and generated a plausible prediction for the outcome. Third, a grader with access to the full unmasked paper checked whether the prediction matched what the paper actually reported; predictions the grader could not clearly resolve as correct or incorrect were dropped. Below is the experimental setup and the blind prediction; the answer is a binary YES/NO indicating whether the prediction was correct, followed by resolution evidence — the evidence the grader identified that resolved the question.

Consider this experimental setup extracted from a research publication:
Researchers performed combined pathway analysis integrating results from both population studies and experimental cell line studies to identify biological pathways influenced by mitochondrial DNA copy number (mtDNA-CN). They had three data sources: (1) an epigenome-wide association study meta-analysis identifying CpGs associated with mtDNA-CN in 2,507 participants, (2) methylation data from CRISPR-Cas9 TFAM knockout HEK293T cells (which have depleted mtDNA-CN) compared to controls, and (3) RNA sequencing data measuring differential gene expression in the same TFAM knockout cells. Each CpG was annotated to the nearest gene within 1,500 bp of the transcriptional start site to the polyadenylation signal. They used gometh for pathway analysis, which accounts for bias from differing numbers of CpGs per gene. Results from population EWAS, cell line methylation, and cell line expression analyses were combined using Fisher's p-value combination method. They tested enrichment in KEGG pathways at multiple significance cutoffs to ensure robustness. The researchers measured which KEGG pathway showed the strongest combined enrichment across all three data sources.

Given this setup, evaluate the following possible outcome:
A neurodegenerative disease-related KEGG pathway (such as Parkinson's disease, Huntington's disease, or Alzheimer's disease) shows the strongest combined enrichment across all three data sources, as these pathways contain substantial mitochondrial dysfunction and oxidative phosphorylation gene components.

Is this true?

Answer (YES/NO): NO